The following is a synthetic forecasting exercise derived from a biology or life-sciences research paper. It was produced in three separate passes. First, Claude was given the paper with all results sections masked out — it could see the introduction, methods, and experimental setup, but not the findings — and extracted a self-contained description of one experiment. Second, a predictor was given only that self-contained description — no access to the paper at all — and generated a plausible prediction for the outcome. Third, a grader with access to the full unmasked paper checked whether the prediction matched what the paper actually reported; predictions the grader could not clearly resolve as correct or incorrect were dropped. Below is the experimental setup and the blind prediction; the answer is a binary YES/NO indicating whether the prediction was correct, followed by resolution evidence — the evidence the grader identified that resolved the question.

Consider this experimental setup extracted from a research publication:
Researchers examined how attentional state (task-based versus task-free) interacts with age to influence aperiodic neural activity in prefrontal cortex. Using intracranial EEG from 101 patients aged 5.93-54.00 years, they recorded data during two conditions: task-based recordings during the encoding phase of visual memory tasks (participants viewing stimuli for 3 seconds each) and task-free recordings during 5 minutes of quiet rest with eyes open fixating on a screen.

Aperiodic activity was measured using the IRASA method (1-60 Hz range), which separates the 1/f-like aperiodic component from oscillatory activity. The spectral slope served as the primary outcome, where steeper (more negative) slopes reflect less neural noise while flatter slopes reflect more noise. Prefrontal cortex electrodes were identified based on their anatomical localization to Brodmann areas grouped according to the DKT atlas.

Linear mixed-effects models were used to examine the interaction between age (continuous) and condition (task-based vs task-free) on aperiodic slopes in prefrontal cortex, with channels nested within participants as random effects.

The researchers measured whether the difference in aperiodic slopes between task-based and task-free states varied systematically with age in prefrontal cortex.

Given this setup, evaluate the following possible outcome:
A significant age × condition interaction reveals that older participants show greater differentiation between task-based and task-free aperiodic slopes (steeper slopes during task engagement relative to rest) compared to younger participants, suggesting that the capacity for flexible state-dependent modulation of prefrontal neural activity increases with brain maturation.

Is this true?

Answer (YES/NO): NO